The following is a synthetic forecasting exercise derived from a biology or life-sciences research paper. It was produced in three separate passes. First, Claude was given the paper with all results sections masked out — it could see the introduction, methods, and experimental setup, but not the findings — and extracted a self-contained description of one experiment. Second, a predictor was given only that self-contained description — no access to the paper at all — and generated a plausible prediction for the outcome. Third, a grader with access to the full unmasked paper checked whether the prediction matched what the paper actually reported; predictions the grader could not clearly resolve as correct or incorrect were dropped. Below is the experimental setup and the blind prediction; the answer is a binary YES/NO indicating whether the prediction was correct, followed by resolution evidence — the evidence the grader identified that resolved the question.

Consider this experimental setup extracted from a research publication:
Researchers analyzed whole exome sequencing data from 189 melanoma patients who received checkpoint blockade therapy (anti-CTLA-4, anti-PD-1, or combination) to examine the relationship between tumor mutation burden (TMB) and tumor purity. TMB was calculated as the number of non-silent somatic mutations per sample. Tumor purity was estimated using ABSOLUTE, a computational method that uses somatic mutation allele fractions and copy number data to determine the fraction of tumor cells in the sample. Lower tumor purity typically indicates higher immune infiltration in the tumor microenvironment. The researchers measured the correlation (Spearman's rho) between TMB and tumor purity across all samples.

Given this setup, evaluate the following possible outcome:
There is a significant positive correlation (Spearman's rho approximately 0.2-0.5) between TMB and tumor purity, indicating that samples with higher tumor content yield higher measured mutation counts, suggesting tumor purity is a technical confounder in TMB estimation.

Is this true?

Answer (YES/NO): NO